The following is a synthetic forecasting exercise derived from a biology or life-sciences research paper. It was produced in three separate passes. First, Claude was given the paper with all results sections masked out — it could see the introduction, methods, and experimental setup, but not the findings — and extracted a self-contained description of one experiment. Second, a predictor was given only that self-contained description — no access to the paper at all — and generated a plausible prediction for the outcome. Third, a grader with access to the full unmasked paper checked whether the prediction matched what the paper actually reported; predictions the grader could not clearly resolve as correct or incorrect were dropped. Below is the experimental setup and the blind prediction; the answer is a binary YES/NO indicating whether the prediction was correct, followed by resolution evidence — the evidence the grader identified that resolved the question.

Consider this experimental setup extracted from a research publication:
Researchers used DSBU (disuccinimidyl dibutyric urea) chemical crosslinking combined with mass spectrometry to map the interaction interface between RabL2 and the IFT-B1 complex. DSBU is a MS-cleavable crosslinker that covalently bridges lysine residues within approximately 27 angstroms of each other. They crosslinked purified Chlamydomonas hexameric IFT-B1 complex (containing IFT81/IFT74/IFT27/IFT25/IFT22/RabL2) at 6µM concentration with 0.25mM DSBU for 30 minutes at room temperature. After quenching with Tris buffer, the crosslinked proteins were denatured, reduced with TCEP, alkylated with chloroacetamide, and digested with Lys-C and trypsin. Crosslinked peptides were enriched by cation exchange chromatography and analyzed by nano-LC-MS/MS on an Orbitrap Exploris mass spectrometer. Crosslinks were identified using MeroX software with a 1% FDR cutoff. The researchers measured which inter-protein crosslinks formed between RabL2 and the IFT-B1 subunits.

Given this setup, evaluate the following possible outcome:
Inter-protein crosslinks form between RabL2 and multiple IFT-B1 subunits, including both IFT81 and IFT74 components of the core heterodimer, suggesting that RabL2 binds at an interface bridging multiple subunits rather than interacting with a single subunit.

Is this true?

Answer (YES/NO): NO